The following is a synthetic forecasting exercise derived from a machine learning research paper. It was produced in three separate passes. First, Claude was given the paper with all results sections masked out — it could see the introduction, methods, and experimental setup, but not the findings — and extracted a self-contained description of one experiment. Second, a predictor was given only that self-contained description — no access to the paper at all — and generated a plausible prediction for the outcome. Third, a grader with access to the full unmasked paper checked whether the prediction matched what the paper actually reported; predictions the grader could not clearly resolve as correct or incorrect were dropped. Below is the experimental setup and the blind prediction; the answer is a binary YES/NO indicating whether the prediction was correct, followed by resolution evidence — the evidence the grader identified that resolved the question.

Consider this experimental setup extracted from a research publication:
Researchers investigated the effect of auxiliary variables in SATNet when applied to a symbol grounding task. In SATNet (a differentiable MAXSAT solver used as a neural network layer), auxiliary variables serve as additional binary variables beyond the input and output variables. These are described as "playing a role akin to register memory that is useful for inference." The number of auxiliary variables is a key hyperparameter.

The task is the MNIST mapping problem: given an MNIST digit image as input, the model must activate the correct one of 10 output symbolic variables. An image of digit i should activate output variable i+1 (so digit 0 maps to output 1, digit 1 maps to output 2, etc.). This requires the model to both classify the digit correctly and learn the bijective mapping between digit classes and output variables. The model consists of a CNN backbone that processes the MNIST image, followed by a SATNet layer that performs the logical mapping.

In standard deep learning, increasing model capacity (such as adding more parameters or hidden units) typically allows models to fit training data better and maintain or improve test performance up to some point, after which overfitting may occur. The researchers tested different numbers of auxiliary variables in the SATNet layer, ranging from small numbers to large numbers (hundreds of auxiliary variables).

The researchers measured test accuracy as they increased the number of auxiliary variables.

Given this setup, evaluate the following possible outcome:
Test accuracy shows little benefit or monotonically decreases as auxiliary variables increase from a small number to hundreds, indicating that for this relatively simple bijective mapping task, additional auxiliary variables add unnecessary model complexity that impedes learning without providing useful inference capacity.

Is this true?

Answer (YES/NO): YES